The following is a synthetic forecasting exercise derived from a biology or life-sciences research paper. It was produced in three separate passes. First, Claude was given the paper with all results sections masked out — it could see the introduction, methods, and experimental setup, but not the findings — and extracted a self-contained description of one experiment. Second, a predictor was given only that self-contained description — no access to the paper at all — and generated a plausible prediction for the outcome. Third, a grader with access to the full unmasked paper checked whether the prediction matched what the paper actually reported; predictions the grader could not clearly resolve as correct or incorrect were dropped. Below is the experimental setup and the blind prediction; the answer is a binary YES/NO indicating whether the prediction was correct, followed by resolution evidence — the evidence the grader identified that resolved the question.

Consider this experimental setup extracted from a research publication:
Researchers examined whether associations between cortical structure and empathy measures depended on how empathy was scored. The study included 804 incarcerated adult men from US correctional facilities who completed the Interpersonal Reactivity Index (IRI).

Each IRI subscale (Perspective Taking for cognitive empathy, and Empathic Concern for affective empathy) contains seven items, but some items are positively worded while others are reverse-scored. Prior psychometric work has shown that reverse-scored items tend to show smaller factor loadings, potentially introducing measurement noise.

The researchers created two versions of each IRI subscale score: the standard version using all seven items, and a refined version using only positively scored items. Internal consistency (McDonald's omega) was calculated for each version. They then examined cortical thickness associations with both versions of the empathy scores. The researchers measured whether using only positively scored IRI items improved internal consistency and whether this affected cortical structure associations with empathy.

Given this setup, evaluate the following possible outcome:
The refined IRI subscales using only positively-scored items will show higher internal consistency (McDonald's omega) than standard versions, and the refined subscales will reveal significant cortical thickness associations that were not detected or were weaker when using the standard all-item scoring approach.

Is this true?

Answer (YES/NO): NO